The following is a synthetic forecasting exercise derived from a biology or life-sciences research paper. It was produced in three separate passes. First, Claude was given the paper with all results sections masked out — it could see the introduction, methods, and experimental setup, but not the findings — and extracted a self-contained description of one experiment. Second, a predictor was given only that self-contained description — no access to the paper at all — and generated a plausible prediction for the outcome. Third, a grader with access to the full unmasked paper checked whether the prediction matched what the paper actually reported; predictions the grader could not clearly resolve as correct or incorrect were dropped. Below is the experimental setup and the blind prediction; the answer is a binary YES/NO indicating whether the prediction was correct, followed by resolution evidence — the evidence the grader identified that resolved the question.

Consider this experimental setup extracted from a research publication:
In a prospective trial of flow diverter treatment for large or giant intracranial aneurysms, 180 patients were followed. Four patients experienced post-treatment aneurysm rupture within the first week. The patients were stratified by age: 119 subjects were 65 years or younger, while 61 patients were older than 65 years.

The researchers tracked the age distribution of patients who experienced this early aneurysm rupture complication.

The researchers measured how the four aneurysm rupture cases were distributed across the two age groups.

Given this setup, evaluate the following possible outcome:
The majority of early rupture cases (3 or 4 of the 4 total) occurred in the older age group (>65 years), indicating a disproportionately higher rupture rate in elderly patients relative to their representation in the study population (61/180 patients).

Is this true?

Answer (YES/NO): NO